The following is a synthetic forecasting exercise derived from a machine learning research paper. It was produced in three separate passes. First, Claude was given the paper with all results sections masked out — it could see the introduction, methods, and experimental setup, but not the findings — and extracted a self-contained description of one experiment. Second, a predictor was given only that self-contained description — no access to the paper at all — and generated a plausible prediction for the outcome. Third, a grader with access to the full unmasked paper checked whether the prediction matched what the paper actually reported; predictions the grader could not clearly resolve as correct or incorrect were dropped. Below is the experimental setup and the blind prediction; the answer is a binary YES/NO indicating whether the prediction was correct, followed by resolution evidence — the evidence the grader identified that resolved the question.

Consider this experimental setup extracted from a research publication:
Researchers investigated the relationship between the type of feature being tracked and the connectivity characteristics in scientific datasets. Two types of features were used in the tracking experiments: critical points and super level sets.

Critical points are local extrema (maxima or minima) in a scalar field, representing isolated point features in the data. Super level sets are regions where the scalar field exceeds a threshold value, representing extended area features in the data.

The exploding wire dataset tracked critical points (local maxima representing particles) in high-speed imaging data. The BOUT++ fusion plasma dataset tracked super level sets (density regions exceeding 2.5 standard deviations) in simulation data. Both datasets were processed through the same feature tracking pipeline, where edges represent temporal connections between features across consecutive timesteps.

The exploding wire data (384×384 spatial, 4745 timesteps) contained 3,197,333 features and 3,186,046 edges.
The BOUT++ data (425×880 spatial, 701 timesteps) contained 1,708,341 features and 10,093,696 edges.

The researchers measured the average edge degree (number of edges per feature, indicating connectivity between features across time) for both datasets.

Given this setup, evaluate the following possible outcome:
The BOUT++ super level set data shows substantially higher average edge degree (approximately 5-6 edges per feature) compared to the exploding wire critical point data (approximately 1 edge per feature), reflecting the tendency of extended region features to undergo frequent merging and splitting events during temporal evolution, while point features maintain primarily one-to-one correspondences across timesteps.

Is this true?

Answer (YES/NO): NO